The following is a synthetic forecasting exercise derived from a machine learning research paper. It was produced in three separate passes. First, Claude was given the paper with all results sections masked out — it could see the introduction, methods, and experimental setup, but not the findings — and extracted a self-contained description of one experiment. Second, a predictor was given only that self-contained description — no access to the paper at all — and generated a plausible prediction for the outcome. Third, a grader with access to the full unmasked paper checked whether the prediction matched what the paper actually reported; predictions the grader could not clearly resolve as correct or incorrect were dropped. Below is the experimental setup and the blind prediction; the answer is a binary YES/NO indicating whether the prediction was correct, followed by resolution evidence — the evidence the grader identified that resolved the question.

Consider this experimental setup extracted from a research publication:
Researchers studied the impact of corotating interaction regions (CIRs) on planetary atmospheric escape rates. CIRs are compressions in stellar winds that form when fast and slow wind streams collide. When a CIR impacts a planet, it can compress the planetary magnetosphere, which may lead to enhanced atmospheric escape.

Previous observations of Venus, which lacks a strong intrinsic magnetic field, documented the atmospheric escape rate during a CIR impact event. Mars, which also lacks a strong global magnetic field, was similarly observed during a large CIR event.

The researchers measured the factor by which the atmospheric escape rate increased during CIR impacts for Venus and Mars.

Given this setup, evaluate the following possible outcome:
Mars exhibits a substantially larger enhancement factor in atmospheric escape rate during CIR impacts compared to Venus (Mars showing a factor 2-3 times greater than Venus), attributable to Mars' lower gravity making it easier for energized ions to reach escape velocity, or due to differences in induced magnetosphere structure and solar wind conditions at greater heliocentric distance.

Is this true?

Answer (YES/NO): NO